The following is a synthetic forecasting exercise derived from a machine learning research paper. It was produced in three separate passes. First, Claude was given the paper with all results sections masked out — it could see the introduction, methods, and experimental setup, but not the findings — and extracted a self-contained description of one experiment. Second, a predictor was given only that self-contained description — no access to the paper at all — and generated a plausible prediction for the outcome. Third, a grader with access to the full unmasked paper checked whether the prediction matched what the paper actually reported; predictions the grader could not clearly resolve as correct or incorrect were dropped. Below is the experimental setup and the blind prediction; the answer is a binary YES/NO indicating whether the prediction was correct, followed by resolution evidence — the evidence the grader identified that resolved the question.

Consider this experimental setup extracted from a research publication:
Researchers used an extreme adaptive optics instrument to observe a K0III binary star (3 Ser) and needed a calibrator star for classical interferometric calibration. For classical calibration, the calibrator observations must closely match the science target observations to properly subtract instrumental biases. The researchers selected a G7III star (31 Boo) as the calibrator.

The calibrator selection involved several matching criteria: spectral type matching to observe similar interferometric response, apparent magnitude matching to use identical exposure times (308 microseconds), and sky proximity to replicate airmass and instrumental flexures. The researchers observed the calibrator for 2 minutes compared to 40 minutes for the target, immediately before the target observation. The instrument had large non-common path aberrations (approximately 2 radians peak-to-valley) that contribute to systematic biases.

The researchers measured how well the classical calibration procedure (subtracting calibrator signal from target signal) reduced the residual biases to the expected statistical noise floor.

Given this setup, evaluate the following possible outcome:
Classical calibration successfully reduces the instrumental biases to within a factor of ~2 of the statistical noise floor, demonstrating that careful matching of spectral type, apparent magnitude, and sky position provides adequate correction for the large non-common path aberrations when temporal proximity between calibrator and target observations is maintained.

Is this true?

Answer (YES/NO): NO